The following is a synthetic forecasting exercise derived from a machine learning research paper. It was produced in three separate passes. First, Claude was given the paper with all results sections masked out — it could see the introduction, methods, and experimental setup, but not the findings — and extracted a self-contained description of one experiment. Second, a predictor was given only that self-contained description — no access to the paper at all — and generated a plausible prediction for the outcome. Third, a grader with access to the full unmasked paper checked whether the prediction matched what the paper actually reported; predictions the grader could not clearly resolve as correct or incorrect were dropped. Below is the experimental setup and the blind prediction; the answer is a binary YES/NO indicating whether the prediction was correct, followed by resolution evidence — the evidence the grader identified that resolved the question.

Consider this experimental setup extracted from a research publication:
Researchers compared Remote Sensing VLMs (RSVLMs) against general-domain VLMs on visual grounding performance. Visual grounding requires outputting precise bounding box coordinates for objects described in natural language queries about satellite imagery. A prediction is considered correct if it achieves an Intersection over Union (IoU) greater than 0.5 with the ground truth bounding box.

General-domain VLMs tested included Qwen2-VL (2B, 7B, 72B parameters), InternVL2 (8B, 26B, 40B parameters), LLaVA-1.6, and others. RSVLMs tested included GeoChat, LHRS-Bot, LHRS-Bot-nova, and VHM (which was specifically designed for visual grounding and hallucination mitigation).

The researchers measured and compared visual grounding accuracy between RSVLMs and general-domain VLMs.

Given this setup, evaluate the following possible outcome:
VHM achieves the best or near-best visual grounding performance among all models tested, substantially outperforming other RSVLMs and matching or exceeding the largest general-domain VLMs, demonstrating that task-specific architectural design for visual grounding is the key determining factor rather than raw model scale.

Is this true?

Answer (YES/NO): NO